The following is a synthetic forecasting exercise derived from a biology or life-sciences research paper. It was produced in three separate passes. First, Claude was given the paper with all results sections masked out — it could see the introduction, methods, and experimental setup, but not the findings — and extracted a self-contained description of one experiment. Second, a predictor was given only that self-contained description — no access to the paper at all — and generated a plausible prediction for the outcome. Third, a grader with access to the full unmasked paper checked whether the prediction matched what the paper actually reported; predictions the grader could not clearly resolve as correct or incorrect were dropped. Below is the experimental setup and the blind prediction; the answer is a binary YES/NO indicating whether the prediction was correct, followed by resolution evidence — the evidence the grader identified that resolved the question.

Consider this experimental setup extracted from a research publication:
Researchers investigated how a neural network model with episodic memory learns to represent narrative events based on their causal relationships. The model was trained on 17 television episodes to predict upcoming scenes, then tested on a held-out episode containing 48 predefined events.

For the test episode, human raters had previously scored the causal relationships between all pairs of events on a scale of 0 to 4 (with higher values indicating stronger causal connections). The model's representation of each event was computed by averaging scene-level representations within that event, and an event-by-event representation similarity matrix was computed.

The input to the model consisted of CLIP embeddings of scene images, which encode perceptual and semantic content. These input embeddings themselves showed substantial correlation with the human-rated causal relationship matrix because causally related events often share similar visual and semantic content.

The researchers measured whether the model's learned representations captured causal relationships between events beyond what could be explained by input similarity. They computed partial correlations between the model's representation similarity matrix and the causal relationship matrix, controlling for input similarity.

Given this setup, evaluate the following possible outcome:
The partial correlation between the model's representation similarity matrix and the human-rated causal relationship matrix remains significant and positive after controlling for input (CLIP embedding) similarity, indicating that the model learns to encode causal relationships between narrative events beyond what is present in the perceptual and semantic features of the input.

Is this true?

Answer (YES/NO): YES